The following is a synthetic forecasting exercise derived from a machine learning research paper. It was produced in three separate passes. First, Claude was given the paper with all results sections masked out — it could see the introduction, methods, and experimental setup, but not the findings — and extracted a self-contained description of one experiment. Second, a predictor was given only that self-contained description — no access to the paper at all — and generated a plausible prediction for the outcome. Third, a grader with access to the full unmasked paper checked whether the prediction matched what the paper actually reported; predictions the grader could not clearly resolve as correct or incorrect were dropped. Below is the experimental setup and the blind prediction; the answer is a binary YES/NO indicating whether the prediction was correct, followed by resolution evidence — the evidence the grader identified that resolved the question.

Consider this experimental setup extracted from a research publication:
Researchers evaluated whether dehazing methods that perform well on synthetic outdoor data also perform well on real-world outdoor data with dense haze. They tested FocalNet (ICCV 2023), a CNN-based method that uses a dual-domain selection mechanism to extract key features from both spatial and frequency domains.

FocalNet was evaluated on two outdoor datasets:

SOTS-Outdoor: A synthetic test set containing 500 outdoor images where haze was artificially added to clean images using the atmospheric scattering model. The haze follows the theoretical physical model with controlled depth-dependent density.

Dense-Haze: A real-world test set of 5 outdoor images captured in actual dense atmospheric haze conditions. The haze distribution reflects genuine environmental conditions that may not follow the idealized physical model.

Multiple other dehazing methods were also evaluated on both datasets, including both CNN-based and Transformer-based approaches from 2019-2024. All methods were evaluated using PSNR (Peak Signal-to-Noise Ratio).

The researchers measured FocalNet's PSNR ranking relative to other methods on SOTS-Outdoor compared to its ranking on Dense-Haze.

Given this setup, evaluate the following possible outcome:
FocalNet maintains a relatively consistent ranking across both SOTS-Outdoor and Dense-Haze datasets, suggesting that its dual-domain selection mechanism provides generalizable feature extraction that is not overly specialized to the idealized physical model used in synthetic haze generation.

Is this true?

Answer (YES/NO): YES